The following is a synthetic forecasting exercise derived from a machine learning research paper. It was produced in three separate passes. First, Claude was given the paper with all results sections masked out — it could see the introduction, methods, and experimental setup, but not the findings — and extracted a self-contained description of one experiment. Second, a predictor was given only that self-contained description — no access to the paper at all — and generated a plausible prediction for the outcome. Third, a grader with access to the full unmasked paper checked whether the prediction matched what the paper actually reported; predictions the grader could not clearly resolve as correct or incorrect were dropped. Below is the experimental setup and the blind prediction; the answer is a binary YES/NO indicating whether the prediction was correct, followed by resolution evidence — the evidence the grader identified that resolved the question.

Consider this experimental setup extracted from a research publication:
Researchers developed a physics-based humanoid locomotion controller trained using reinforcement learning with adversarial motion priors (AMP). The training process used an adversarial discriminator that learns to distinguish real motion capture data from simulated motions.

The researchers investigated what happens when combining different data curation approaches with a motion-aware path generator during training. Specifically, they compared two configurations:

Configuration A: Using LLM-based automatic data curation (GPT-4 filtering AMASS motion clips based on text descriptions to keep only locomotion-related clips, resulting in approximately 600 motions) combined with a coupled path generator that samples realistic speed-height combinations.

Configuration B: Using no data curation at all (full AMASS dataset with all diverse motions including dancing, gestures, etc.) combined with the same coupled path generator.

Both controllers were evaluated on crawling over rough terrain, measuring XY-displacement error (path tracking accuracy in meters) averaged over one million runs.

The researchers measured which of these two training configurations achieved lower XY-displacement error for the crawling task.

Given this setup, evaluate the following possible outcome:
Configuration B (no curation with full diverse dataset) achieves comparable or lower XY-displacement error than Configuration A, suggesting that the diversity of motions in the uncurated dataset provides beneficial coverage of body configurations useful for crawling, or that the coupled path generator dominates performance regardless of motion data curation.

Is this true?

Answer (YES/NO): YES